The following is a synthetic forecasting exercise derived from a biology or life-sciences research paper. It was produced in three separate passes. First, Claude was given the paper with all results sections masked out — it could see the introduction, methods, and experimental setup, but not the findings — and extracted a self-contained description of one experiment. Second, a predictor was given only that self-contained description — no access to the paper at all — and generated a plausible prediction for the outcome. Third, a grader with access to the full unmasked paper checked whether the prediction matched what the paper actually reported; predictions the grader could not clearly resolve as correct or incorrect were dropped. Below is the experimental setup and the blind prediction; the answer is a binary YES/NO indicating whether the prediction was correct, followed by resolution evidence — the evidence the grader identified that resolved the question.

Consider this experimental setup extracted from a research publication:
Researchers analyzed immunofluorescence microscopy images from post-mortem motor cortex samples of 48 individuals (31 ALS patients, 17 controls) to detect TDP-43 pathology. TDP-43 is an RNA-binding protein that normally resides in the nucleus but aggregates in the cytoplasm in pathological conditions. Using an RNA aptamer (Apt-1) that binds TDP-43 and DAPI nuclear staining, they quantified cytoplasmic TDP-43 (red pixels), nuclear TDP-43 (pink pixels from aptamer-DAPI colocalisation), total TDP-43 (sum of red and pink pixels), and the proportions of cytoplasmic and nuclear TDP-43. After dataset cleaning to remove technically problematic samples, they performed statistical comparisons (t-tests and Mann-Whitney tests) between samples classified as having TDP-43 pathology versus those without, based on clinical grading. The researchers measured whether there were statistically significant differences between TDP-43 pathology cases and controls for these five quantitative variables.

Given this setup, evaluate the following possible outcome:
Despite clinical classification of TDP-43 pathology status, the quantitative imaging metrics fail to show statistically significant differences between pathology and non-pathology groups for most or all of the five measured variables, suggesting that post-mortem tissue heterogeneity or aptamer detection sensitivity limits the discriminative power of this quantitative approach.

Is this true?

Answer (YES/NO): NO